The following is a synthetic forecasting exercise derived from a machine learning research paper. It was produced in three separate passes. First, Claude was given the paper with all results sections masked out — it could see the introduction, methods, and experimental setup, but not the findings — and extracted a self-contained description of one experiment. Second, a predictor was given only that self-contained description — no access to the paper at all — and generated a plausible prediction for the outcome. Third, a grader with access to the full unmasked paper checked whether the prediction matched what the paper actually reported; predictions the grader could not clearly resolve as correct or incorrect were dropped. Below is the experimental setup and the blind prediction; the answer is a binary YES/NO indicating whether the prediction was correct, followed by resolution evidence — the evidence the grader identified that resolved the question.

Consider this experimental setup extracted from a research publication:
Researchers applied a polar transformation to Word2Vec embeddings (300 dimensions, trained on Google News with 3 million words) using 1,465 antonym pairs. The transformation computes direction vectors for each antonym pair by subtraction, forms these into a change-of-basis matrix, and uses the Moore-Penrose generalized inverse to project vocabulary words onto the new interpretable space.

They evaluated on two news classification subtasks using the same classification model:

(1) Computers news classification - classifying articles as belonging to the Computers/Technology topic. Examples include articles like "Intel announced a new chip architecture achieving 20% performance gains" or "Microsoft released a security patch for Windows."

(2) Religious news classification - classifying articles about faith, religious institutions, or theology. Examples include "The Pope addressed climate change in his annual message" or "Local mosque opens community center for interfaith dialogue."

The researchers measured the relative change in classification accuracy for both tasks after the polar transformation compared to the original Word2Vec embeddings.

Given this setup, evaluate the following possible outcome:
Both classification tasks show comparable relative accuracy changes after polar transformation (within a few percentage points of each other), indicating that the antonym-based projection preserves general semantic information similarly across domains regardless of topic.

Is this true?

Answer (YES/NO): NO